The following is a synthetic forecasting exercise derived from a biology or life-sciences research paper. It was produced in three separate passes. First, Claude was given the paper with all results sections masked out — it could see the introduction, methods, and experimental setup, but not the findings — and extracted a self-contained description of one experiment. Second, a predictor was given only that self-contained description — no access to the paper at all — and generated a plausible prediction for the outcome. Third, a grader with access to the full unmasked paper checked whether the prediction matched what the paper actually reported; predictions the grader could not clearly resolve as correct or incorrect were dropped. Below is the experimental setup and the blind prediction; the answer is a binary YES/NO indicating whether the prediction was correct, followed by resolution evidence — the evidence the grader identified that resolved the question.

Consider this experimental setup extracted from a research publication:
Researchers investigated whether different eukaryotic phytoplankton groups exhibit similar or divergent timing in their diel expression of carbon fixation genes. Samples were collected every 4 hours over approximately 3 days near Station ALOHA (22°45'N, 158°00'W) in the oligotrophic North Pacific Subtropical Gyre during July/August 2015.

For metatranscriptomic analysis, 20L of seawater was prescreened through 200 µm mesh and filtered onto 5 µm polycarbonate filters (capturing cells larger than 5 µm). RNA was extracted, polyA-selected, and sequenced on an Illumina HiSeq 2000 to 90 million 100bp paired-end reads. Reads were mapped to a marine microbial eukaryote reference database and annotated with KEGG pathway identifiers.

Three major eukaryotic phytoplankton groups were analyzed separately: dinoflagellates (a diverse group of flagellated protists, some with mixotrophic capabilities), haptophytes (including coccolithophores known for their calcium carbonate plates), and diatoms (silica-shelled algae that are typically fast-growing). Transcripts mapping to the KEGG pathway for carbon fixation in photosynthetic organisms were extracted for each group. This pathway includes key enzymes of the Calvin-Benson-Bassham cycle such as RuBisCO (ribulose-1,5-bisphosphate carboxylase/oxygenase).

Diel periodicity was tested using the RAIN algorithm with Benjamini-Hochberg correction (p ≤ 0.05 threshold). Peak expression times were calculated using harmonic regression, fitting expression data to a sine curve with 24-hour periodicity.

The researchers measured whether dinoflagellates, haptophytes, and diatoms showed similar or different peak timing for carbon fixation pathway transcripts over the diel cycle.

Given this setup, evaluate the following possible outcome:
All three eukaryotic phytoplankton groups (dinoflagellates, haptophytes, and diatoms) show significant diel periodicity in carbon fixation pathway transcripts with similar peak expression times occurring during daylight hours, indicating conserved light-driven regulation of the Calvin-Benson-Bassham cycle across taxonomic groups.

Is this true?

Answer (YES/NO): YES